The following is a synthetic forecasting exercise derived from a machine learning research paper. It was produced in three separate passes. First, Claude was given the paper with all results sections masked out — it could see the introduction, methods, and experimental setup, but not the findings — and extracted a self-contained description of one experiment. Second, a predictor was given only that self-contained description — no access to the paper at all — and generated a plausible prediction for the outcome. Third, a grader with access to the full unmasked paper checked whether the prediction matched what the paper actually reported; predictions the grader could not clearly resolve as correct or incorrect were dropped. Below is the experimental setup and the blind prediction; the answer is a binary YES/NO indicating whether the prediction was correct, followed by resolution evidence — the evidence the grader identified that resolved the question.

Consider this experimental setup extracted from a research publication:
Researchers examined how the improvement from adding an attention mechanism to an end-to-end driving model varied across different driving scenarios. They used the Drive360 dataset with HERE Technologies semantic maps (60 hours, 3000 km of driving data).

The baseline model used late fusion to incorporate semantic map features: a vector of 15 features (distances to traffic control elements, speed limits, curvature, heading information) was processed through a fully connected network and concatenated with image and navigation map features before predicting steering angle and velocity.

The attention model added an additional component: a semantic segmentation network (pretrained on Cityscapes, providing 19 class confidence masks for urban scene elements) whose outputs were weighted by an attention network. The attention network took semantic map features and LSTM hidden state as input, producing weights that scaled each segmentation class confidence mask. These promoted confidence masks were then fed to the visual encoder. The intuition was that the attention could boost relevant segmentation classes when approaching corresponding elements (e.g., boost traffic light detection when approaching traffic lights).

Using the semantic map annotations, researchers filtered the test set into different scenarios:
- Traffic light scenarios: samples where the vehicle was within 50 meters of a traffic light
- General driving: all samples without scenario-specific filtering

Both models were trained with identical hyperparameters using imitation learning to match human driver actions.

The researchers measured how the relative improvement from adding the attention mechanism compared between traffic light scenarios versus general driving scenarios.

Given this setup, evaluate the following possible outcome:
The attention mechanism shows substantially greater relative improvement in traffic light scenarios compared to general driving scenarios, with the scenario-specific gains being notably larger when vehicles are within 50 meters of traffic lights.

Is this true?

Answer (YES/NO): YES